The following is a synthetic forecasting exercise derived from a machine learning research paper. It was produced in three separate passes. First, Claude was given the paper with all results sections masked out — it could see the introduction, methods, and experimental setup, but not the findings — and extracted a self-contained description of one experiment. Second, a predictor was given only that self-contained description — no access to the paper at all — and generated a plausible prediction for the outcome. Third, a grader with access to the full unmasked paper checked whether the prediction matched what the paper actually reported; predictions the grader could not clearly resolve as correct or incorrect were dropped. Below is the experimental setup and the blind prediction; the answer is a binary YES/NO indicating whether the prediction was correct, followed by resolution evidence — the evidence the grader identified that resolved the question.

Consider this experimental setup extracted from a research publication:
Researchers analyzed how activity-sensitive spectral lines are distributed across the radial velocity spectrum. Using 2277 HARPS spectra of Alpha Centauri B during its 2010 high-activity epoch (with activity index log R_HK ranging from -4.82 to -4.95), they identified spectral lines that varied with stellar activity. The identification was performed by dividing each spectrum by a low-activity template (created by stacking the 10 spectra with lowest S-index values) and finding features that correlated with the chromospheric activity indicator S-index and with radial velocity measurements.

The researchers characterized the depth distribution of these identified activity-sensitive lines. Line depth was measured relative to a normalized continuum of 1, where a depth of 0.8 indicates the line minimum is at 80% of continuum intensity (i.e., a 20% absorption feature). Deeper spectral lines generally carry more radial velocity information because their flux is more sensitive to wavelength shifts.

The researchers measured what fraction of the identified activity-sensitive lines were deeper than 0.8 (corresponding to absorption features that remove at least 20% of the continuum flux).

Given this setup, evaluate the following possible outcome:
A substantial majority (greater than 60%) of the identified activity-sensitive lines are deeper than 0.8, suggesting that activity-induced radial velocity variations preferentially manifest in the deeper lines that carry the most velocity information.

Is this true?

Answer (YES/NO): YES